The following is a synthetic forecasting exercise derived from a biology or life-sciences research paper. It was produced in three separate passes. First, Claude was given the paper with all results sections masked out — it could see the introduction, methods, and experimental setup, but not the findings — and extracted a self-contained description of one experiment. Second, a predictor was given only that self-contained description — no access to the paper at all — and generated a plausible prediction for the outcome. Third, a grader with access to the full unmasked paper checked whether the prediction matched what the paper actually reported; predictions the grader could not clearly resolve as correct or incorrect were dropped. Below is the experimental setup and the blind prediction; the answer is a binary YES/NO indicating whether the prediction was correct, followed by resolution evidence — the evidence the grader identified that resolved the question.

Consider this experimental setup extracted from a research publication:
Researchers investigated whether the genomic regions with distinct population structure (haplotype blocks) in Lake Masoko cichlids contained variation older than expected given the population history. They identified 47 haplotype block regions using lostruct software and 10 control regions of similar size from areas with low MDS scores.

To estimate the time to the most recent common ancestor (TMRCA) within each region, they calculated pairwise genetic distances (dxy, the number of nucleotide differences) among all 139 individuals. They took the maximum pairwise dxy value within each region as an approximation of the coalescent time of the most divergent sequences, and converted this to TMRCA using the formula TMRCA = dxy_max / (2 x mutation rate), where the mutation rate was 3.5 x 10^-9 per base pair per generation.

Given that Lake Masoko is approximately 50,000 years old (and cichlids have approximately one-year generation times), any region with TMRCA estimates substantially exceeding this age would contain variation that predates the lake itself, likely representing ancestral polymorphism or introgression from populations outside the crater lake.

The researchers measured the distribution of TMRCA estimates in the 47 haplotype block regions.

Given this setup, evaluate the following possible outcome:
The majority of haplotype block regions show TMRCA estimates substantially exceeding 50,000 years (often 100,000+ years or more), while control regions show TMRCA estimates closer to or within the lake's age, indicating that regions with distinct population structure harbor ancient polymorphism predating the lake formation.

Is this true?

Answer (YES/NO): NO